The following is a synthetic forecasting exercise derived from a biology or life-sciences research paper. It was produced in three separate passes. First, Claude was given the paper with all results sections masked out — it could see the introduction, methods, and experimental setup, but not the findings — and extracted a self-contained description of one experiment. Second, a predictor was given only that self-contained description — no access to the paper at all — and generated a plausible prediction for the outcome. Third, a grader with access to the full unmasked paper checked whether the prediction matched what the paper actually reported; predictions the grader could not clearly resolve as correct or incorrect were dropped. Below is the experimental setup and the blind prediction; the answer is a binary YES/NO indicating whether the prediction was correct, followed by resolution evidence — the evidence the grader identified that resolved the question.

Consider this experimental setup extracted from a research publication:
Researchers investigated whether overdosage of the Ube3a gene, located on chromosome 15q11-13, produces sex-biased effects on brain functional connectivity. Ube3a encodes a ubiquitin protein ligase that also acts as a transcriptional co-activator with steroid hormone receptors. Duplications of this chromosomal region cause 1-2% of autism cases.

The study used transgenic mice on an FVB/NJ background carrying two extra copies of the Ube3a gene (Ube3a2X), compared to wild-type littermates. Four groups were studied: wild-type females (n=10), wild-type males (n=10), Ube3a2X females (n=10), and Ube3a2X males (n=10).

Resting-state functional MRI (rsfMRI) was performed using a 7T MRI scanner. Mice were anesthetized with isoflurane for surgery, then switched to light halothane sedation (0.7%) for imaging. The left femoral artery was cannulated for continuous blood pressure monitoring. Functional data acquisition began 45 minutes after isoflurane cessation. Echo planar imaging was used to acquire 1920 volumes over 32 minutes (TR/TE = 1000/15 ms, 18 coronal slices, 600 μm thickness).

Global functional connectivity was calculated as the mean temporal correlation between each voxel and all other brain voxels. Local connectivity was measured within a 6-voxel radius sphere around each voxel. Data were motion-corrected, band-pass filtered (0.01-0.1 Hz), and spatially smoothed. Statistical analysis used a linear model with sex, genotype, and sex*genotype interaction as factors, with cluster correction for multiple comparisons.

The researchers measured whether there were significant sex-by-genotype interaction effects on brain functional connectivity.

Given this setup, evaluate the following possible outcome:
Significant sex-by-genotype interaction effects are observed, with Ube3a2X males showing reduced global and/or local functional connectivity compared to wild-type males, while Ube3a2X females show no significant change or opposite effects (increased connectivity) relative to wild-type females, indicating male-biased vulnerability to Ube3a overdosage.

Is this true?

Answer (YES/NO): NO